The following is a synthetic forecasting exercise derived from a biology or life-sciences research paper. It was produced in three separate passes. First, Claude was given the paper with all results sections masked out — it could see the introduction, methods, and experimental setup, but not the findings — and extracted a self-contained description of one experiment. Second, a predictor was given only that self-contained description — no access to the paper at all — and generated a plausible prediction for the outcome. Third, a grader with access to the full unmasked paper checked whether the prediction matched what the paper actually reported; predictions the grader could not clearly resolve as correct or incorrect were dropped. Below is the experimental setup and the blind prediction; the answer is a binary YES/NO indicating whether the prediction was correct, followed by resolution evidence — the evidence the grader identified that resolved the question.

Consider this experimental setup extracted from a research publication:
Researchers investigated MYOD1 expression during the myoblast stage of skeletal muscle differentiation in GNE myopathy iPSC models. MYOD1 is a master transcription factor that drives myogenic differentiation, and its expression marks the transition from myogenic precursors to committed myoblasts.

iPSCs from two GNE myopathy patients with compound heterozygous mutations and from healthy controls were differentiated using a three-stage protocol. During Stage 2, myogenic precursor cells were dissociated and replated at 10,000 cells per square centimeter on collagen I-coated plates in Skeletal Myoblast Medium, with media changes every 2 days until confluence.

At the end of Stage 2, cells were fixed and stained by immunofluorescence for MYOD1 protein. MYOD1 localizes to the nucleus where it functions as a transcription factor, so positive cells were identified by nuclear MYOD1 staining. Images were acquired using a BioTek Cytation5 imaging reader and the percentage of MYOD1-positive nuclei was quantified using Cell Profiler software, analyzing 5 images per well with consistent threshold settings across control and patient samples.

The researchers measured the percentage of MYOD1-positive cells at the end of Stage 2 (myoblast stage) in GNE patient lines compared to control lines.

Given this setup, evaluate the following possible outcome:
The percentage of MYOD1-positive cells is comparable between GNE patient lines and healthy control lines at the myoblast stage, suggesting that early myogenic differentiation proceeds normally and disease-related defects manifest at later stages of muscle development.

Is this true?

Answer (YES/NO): YES